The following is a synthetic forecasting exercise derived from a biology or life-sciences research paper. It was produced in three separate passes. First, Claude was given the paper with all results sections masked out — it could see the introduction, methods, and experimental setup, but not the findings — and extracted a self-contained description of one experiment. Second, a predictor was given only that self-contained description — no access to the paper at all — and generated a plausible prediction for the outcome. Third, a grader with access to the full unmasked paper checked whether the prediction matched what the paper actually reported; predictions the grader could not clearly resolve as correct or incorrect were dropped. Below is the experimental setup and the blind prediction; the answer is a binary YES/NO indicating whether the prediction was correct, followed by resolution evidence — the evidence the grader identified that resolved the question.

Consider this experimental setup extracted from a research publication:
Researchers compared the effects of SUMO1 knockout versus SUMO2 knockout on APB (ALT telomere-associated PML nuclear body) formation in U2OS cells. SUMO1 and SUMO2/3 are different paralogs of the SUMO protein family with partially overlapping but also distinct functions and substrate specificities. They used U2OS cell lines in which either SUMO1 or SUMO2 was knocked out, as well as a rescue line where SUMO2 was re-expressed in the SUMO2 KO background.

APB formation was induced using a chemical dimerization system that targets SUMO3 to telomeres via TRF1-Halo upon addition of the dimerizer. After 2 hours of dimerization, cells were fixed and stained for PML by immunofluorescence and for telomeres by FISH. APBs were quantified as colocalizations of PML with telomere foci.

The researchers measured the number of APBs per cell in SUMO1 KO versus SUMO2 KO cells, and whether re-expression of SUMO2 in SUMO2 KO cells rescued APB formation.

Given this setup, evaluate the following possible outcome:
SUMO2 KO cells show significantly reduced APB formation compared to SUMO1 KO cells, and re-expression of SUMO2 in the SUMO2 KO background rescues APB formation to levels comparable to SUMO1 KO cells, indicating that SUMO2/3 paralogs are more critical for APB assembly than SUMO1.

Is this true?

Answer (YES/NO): YES